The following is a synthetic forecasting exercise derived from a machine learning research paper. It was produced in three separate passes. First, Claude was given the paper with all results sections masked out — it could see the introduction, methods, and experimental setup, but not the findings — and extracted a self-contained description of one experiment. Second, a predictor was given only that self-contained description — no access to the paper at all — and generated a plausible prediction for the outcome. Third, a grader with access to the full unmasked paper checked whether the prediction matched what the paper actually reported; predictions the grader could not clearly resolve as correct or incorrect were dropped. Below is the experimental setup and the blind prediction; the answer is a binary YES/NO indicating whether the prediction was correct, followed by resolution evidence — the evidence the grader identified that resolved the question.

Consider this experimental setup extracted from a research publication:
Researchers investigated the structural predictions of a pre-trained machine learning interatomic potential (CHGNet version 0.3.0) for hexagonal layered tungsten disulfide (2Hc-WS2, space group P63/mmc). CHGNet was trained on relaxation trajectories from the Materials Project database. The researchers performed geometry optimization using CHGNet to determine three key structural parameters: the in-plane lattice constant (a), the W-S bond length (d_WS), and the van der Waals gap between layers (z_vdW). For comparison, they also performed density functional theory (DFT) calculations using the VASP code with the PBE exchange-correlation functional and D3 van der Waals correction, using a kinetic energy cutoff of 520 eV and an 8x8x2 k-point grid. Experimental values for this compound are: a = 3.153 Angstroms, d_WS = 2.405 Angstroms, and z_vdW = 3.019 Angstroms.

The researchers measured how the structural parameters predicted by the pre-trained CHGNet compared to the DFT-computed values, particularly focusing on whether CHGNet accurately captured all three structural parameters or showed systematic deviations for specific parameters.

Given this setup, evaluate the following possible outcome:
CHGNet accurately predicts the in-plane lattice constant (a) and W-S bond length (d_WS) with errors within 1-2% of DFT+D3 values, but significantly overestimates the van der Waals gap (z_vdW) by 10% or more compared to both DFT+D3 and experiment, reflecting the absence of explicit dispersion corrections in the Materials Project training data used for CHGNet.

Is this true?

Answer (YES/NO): YES